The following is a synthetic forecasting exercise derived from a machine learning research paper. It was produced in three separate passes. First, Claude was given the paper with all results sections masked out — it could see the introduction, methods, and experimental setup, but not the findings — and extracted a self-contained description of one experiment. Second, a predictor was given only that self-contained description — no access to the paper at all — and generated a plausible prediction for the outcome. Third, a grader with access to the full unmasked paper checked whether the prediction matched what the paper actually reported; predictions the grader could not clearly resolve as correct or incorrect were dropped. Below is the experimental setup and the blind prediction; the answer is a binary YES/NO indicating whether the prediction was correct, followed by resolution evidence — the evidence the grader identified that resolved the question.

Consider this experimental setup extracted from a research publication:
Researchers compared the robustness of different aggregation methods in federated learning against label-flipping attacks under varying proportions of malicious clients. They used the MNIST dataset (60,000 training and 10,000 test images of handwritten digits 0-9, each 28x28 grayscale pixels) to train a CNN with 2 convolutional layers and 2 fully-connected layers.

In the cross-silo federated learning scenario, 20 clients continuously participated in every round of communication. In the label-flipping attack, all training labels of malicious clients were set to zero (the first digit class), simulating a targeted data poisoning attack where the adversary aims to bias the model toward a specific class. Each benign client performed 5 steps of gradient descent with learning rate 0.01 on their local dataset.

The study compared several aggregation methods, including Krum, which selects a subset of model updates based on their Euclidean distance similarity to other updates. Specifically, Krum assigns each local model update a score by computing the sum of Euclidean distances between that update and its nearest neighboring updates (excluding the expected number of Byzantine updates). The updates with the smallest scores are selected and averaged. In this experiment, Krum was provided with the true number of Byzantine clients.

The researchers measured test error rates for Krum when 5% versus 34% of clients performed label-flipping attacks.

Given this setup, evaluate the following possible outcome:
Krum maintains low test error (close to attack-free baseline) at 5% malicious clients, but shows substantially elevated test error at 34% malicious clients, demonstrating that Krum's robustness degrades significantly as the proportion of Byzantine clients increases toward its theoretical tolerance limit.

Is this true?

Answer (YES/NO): YES